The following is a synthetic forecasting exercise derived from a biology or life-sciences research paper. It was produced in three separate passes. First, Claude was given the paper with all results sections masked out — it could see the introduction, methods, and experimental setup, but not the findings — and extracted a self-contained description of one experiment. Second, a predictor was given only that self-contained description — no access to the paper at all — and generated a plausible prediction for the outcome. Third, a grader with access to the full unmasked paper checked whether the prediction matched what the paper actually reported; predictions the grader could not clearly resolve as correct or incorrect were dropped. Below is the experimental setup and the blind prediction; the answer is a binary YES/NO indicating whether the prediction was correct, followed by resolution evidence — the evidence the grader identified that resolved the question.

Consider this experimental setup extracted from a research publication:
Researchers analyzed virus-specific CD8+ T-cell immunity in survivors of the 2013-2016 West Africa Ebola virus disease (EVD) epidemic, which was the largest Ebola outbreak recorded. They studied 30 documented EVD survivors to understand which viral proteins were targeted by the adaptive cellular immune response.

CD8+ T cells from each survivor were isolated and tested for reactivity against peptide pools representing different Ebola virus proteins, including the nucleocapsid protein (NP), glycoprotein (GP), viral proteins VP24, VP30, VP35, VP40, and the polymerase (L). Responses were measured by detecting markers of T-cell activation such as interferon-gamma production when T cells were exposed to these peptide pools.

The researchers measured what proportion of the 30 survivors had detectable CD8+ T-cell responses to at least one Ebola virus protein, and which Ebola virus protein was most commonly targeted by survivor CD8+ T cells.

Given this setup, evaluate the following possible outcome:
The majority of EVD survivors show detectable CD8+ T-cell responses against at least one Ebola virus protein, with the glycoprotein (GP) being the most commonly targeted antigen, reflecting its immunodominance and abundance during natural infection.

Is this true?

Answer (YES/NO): NO